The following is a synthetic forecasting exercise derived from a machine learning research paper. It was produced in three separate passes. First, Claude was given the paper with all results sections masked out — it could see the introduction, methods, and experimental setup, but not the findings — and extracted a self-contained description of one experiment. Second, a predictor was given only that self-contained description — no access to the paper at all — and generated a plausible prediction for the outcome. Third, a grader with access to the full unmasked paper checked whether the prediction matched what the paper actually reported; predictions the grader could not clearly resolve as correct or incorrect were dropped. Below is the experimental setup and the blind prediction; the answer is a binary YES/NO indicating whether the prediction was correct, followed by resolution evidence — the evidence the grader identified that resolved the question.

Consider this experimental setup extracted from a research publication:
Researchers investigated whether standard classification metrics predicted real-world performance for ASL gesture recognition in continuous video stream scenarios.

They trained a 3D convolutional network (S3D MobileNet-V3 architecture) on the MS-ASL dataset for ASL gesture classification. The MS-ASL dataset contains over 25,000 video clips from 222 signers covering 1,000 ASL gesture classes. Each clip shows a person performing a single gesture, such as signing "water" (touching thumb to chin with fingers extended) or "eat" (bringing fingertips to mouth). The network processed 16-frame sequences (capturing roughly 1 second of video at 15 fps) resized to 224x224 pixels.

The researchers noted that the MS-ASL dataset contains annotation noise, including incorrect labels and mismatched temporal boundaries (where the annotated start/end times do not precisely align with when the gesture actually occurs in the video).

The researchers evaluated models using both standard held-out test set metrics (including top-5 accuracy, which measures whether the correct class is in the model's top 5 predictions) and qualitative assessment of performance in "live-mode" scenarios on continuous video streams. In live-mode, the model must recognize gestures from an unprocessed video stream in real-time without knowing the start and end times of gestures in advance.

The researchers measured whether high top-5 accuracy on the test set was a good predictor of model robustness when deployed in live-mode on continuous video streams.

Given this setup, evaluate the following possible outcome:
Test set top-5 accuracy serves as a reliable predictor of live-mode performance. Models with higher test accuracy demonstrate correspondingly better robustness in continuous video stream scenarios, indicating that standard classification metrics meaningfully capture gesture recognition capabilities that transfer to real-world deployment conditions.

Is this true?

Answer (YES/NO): NO